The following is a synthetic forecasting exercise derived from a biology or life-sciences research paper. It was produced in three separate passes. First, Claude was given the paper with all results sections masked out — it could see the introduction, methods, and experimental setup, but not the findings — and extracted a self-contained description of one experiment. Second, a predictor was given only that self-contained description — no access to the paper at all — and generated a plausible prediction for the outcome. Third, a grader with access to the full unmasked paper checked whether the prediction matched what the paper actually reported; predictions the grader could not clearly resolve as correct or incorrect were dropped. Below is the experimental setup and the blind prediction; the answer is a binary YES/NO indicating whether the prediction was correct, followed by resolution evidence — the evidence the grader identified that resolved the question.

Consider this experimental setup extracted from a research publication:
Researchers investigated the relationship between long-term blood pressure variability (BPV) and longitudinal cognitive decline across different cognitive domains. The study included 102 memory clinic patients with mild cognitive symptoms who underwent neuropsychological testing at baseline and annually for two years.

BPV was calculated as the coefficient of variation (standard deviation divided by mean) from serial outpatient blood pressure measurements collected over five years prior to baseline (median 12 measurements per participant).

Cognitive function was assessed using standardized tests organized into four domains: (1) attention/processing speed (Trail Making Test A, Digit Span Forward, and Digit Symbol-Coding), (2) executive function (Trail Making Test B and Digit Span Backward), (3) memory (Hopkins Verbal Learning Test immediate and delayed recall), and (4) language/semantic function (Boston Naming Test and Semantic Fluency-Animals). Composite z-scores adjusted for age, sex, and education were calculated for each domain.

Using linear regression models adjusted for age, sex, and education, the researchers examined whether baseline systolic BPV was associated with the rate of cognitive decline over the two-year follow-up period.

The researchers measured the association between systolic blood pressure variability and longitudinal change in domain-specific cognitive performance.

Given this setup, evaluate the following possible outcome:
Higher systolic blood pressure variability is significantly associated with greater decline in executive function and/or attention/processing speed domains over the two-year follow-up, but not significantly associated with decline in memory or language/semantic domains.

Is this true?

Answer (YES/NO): YES